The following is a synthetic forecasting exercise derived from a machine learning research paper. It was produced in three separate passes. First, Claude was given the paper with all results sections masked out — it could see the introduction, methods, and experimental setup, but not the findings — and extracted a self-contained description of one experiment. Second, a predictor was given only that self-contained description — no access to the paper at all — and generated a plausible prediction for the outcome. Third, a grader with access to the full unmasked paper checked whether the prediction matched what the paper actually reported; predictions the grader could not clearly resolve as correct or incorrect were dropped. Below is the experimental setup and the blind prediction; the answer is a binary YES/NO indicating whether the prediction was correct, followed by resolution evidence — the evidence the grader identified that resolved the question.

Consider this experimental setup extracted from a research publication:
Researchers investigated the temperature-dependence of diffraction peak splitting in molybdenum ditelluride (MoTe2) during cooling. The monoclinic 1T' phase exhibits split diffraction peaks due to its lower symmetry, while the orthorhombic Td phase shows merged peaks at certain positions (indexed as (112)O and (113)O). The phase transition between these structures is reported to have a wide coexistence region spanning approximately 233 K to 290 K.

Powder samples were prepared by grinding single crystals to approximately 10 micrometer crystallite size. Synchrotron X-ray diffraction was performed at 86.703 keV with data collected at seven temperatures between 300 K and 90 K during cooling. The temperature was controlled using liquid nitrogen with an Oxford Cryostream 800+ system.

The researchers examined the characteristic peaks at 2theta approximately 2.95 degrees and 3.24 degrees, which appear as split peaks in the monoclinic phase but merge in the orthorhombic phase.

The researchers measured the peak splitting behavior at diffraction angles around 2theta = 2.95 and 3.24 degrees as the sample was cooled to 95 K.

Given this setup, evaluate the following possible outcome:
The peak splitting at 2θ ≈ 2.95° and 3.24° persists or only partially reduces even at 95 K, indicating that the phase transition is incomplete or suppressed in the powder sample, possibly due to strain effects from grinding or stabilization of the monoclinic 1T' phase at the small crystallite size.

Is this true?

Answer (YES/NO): NO